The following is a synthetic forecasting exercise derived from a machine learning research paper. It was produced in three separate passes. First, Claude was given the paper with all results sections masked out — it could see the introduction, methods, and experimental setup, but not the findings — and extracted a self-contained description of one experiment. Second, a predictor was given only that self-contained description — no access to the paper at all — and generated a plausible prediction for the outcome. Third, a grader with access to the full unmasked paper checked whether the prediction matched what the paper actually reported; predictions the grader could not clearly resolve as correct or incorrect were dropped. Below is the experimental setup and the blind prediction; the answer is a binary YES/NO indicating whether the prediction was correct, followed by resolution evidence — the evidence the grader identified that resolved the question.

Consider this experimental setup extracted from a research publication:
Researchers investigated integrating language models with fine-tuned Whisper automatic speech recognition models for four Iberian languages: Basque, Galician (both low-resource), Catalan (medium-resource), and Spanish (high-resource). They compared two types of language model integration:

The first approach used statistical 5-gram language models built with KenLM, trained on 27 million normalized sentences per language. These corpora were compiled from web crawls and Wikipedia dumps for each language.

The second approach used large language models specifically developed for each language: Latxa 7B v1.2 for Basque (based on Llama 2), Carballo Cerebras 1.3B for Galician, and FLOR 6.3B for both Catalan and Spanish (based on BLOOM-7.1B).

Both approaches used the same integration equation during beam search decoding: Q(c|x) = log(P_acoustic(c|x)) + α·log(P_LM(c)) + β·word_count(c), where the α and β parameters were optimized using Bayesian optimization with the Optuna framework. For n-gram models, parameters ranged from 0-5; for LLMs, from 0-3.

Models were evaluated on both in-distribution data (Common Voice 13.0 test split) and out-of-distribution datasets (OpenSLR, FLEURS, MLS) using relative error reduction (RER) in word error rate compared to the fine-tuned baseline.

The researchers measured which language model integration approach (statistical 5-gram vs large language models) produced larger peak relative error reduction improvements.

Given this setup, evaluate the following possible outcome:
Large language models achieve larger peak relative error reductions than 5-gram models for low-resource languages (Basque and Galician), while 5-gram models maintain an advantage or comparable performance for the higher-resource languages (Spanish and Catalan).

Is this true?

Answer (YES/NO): NO